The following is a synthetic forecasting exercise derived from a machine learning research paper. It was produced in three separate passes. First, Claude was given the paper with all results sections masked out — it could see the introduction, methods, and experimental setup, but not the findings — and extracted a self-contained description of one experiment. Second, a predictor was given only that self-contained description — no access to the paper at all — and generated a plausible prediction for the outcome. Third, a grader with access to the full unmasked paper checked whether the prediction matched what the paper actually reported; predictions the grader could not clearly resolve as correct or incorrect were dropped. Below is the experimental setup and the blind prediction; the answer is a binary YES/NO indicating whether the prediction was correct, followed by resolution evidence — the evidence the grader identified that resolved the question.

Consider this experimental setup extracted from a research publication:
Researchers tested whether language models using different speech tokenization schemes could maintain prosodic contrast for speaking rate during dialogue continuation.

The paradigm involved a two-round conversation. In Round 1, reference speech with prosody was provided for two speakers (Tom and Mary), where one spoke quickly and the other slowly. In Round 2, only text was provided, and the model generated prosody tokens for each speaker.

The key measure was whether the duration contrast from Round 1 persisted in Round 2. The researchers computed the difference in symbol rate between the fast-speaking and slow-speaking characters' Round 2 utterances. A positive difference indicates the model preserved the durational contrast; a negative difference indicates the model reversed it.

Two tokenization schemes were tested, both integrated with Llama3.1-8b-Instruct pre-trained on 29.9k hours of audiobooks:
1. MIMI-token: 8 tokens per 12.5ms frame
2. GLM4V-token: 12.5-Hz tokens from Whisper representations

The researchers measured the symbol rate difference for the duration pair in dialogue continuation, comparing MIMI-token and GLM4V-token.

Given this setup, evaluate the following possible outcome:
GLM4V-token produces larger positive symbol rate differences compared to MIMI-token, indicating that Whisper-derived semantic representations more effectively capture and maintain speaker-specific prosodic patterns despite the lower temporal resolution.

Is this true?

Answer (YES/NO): YES